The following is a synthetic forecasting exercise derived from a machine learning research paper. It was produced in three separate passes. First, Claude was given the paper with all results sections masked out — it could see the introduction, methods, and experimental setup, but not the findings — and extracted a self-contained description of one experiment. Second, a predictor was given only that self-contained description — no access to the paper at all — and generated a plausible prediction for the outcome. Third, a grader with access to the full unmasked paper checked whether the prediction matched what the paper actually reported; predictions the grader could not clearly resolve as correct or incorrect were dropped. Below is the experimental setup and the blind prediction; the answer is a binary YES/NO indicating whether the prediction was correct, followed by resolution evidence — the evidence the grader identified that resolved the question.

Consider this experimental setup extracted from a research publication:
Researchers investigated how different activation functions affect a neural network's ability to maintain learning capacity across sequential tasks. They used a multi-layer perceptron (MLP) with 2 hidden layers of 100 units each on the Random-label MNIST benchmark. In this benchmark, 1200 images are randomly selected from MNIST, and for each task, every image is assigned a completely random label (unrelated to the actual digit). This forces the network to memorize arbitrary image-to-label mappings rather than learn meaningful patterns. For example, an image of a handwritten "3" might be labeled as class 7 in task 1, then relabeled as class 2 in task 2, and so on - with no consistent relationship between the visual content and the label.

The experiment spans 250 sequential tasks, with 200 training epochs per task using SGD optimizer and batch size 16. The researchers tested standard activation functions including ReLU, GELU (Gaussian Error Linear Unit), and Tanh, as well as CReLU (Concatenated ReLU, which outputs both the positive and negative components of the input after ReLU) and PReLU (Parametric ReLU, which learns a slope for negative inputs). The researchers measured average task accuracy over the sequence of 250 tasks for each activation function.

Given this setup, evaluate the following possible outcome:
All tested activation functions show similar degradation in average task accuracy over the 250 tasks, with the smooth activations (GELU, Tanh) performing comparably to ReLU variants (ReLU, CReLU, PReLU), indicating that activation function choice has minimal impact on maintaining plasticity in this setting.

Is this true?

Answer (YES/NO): NO